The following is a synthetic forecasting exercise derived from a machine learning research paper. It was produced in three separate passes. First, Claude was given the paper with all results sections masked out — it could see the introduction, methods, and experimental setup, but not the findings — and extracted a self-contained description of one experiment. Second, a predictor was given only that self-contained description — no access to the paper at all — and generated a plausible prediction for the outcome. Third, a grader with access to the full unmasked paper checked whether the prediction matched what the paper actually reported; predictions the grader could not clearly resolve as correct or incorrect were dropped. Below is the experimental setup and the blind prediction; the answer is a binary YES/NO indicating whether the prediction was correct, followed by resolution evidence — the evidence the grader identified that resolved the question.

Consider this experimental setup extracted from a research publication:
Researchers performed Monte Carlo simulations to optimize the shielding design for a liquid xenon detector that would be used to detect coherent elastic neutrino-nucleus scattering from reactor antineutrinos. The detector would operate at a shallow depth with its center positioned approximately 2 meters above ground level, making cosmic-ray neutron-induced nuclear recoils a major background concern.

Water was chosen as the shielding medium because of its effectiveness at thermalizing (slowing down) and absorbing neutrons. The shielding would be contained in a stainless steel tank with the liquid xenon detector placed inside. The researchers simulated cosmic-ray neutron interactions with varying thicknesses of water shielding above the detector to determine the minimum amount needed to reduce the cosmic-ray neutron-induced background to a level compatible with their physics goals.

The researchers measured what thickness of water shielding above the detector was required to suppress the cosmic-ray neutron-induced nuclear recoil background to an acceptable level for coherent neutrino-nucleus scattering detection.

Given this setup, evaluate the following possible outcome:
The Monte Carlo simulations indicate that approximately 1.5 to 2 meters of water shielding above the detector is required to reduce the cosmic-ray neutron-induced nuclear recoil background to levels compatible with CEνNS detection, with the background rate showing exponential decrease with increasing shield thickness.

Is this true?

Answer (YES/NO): NO